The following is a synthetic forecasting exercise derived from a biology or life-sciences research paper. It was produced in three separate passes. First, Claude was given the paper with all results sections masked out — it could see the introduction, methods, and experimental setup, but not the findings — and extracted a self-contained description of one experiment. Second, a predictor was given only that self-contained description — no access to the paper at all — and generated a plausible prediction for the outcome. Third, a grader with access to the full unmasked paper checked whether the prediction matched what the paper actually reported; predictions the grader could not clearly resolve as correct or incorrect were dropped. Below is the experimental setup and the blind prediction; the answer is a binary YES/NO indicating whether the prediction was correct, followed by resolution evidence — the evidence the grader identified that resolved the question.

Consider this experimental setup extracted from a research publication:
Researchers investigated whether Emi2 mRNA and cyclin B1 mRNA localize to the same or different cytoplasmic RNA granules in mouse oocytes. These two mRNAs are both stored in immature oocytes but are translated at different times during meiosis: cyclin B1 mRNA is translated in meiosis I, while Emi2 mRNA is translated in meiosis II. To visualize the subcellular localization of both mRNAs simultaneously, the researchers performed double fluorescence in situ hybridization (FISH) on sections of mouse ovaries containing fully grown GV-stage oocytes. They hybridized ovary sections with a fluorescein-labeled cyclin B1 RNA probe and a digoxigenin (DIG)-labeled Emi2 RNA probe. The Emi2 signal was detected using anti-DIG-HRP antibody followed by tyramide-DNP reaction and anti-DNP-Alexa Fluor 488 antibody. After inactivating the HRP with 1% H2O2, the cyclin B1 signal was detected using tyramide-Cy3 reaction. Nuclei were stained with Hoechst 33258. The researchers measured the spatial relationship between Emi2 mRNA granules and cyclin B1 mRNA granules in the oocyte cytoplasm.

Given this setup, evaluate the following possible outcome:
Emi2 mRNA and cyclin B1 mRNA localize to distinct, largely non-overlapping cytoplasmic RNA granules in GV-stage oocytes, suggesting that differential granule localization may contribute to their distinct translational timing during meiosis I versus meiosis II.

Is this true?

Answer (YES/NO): YES